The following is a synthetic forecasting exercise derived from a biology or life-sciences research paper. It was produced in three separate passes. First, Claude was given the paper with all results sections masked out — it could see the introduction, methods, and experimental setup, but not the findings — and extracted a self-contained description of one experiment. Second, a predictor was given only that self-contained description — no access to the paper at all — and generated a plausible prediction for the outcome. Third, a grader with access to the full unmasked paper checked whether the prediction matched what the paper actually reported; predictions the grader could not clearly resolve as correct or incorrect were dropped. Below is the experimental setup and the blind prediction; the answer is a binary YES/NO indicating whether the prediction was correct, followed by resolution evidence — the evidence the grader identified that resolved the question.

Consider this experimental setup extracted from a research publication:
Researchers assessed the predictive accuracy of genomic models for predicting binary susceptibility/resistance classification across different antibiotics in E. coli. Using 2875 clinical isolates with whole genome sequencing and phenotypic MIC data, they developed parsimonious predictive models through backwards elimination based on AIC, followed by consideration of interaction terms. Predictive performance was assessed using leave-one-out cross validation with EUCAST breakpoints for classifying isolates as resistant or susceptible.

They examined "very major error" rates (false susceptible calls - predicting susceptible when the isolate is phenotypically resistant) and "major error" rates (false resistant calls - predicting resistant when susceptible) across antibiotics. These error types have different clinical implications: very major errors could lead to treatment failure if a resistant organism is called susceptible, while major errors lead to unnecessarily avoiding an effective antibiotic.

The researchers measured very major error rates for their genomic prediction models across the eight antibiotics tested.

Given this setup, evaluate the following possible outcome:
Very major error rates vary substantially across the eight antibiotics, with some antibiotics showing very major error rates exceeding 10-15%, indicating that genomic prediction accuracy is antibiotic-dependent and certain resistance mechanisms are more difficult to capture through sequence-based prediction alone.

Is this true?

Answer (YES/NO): YES